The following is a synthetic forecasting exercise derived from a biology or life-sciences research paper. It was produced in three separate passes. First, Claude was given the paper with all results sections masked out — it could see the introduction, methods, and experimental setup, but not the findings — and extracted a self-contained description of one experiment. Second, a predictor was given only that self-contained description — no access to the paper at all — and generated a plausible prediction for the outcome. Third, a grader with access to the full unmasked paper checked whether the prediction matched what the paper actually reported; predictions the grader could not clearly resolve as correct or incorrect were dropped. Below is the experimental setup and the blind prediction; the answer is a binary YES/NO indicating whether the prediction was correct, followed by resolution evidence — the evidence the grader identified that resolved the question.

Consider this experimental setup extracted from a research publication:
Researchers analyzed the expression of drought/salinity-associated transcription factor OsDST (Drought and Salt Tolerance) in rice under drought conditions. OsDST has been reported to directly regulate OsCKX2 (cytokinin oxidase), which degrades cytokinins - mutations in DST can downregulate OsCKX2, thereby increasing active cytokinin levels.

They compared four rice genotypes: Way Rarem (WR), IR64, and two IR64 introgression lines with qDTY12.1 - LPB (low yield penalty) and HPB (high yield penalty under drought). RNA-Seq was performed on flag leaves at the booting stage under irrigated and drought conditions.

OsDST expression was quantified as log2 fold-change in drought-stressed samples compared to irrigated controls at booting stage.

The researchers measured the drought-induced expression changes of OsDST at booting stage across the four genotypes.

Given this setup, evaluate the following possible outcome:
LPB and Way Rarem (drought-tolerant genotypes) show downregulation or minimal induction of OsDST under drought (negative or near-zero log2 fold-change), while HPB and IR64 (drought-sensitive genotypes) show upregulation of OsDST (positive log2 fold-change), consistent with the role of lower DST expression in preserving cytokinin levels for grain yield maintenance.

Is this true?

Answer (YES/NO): NO